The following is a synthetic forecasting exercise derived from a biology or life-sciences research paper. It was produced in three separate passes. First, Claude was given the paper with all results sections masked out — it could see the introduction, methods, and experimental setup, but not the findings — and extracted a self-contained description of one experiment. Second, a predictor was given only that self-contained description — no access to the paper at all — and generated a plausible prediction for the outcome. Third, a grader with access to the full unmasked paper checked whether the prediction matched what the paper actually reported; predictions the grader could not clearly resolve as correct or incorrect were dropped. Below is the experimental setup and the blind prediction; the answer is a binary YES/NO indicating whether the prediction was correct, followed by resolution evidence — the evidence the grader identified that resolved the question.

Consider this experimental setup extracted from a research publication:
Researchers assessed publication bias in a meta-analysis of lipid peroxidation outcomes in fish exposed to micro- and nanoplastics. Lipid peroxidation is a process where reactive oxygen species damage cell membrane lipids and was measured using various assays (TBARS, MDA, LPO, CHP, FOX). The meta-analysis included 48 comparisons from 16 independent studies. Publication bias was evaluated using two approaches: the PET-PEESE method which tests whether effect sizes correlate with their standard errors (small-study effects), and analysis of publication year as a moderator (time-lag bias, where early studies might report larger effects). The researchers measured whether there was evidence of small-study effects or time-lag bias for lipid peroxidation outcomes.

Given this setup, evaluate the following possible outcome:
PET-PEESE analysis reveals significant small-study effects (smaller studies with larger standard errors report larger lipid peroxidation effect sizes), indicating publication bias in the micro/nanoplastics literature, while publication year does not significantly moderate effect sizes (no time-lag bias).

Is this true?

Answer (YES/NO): NO